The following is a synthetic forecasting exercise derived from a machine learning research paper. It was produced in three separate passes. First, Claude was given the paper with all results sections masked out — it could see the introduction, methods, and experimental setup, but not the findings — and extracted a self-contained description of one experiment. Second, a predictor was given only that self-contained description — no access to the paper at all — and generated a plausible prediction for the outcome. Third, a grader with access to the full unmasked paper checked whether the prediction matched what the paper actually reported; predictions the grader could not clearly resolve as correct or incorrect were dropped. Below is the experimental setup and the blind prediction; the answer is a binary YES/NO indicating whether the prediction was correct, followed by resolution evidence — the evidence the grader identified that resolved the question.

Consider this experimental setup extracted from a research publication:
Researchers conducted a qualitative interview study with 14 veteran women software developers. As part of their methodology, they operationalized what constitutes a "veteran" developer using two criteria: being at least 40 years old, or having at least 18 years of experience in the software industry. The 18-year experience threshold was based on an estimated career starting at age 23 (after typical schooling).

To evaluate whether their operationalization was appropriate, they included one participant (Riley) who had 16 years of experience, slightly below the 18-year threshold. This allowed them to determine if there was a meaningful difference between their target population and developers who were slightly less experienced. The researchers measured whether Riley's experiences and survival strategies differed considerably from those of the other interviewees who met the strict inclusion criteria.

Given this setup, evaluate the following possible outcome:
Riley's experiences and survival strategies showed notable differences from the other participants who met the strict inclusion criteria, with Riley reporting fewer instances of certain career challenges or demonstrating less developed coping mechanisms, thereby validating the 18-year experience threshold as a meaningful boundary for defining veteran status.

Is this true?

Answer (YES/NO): NO